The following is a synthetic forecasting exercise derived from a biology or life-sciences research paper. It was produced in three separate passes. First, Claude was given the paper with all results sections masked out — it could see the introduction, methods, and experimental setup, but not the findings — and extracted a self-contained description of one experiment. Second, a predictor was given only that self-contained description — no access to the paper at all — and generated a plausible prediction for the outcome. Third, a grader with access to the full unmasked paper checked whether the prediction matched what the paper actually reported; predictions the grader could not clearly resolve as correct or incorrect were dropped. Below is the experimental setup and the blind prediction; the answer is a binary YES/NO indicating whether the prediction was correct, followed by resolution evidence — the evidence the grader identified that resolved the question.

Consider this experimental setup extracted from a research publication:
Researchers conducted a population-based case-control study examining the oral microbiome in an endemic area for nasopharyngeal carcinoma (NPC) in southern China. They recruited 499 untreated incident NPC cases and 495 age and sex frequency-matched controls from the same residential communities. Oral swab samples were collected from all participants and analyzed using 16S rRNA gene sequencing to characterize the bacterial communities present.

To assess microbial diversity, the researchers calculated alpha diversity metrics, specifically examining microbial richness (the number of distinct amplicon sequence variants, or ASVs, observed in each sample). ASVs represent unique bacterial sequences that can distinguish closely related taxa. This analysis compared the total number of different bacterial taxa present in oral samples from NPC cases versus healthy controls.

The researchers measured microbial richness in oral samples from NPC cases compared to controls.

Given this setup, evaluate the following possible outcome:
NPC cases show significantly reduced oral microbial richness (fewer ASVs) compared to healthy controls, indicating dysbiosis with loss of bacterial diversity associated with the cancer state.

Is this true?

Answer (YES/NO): YES